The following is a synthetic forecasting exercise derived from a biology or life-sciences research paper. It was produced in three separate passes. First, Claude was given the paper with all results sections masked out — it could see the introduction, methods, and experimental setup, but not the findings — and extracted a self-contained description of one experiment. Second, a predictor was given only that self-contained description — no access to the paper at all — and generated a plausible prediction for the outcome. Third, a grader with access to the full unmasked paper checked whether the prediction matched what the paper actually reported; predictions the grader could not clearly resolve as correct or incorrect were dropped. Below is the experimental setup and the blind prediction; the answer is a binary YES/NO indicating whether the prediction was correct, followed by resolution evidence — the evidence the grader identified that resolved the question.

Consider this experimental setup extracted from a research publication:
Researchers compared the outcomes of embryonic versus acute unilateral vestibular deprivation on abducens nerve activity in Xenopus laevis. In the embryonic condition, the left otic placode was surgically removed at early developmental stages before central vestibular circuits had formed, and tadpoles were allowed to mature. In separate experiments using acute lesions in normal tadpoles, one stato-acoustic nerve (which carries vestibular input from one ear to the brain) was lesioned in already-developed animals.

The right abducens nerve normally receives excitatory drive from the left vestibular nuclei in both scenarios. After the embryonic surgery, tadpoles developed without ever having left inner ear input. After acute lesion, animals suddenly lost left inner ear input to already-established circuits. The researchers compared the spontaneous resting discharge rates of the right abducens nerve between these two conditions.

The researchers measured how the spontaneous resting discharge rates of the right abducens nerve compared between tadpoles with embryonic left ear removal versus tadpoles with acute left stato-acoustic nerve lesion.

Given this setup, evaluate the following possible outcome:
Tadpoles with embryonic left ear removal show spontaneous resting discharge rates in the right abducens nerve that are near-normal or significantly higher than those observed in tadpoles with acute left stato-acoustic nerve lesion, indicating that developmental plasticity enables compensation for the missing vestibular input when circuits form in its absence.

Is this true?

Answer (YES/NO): YES